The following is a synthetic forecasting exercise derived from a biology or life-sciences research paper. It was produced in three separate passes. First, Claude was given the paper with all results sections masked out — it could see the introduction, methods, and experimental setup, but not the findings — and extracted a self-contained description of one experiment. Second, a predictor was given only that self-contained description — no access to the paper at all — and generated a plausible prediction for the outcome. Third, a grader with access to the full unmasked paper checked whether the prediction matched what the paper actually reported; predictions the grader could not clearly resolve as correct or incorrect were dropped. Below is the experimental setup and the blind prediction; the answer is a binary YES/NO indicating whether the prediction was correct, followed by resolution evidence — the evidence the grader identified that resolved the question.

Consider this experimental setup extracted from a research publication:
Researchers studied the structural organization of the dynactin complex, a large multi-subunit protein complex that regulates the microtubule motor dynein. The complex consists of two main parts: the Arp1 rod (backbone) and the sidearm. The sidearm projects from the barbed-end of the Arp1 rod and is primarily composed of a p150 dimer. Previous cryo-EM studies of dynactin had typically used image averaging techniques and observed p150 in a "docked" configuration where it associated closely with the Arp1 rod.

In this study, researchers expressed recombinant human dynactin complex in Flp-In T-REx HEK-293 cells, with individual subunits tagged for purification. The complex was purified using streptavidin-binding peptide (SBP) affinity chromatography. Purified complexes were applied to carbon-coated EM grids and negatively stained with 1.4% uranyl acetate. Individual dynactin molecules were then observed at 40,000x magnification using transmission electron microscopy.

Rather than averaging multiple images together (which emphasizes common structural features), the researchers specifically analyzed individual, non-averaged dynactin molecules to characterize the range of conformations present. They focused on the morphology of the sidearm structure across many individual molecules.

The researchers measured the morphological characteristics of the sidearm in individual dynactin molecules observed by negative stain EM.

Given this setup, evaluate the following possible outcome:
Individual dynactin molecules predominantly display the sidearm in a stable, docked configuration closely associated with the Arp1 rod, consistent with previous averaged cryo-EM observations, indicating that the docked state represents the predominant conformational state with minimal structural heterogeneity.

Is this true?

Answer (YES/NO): NO